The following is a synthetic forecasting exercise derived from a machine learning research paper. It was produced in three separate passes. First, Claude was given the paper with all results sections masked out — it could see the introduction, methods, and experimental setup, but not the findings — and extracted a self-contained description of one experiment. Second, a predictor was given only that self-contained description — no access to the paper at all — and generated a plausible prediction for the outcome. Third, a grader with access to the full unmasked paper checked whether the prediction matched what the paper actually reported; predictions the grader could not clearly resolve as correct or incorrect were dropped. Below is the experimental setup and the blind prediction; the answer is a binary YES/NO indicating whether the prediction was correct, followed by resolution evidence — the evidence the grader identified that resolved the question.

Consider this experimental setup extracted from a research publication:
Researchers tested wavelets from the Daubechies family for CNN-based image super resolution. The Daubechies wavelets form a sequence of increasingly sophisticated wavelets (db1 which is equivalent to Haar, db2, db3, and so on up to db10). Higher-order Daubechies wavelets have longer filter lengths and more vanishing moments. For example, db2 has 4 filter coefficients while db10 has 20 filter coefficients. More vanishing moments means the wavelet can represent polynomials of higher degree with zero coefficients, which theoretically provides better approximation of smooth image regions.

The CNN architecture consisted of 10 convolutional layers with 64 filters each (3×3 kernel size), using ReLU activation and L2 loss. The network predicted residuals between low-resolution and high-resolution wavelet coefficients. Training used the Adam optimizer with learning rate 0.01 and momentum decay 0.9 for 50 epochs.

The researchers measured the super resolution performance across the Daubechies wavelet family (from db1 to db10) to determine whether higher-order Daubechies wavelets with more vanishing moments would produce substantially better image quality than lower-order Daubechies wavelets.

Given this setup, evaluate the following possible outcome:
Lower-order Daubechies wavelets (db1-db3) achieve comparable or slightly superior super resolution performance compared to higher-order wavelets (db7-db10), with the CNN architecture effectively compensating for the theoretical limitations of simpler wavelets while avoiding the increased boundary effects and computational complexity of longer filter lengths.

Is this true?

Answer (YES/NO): YES